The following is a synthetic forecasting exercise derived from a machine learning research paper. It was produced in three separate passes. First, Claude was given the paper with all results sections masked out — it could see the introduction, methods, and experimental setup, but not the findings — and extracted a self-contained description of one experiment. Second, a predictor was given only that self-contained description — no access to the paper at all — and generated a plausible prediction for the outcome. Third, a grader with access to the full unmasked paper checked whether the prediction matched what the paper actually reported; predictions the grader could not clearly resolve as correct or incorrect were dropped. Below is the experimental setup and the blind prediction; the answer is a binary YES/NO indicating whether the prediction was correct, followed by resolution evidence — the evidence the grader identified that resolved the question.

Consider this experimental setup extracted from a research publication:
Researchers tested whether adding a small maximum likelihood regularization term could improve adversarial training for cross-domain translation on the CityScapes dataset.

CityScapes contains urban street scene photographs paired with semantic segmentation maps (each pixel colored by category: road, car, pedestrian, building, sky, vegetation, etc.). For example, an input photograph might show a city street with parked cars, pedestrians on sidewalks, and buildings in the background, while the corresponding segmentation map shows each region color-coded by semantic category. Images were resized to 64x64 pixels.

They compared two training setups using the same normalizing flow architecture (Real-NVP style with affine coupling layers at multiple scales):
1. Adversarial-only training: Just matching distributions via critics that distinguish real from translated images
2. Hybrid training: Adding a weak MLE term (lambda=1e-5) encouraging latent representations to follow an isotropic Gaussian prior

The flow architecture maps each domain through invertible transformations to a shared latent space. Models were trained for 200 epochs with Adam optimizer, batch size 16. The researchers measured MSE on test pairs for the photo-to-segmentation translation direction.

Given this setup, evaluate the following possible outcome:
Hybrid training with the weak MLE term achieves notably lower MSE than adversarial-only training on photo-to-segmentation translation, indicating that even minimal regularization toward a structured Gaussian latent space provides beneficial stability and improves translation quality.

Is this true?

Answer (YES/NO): YES